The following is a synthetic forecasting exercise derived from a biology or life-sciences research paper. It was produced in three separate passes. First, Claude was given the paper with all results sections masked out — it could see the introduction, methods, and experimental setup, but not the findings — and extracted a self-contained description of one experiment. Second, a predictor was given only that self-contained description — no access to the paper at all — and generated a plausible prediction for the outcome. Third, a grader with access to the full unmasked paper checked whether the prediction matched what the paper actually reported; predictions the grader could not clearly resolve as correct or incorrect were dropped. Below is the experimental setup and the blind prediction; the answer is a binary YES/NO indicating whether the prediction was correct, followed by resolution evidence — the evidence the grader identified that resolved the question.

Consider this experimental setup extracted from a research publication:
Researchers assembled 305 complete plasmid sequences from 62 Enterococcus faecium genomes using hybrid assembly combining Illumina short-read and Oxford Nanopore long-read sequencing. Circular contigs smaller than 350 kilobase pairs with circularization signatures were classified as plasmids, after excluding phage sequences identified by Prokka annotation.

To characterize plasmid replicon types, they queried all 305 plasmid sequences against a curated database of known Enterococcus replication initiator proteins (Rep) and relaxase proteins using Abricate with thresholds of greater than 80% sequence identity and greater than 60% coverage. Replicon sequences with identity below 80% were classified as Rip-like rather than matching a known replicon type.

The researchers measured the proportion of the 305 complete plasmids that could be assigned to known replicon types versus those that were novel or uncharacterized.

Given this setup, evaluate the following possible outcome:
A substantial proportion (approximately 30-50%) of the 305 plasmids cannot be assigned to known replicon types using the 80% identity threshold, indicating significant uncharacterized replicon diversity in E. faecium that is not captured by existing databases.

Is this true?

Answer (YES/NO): NO